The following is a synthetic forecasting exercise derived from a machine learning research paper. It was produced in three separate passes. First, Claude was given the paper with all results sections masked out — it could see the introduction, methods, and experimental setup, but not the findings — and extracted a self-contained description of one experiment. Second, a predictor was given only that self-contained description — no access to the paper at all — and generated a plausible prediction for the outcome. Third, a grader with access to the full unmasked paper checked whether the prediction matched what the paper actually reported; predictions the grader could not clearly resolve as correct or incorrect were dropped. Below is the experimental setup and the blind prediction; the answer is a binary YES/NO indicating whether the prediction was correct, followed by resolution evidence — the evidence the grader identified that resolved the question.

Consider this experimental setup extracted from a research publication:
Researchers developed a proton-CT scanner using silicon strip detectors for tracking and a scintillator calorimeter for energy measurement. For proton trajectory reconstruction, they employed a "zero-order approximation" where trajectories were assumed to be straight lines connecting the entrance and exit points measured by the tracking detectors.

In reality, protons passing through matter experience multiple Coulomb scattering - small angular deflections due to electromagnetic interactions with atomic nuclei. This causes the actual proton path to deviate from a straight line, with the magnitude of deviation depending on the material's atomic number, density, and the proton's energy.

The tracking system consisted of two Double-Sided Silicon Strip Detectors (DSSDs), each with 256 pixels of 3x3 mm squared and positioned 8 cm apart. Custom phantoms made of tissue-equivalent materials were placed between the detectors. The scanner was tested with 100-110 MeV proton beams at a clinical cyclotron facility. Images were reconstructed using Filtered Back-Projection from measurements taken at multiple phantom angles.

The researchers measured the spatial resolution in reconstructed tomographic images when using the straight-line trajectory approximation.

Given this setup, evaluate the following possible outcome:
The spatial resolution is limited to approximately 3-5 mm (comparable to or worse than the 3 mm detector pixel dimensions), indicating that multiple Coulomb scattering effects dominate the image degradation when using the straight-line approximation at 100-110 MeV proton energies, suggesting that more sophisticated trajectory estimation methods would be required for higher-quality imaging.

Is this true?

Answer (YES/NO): NO